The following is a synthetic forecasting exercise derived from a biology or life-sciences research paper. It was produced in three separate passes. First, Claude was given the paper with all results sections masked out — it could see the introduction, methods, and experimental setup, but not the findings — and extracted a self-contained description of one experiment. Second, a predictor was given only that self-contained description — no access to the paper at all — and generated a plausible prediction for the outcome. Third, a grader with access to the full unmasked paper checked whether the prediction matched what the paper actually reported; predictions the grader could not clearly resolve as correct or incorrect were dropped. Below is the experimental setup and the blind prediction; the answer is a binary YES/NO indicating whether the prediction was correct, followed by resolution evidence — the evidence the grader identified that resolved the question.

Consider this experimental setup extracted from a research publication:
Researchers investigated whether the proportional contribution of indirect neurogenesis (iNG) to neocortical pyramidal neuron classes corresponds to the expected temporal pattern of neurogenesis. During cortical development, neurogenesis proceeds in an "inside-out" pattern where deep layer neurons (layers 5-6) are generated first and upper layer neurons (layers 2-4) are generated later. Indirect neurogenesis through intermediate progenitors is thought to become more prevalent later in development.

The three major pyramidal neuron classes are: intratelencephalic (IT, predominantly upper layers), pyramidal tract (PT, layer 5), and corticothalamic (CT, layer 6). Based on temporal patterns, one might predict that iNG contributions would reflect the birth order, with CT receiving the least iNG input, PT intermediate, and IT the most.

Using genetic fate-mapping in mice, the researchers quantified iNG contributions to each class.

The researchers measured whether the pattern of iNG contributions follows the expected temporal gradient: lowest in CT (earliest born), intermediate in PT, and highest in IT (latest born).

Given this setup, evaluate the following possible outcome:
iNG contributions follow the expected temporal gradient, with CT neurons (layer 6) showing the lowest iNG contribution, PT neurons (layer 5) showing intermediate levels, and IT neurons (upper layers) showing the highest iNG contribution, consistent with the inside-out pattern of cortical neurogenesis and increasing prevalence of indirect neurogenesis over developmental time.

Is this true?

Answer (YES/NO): YES